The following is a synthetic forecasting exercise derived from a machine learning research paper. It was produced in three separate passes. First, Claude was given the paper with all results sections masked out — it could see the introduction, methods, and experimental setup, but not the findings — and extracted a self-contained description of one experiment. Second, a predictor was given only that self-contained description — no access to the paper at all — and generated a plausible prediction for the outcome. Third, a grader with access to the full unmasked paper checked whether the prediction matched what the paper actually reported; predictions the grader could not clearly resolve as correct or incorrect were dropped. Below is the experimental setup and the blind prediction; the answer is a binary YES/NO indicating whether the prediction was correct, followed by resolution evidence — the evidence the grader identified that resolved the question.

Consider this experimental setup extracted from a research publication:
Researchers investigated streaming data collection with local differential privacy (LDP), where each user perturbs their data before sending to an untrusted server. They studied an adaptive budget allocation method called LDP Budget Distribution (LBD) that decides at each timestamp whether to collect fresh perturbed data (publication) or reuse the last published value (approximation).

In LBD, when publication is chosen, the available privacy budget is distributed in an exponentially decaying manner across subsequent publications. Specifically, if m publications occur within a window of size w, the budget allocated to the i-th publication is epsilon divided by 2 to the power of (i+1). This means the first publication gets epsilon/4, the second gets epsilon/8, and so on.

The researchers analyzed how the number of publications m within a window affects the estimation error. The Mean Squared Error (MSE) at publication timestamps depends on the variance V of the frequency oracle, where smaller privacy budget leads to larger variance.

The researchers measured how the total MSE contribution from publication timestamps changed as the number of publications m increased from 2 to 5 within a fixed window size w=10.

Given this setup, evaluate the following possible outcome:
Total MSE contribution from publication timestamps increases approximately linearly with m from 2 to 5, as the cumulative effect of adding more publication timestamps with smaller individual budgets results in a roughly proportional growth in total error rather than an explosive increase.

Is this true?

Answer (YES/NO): NO